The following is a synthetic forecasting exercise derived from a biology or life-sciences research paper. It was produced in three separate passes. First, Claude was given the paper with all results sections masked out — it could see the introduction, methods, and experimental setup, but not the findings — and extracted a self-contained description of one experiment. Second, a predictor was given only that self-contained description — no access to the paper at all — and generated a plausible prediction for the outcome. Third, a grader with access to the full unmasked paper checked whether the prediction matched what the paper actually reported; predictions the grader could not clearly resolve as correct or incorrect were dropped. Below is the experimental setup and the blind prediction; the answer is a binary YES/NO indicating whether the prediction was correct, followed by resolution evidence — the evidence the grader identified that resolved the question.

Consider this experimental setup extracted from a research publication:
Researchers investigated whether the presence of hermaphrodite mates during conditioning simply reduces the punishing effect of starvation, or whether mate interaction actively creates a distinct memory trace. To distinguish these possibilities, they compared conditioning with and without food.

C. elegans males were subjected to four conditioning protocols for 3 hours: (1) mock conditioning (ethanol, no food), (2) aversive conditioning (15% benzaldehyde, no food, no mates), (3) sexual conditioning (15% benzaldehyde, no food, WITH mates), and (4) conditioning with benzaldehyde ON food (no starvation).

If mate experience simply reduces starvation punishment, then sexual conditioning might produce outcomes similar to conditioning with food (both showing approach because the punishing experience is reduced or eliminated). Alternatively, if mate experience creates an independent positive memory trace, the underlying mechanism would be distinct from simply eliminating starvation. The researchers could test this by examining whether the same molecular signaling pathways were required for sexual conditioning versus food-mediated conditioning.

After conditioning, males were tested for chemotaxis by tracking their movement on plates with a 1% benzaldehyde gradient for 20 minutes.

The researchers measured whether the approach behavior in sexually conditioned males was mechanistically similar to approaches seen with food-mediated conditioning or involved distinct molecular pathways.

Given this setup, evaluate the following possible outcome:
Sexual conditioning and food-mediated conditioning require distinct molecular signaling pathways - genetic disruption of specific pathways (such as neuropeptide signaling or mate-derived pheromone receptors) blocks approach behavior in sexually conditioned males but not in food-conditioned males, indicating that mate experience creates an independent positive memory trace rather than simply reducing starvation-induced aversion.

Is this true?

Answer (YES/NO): YES